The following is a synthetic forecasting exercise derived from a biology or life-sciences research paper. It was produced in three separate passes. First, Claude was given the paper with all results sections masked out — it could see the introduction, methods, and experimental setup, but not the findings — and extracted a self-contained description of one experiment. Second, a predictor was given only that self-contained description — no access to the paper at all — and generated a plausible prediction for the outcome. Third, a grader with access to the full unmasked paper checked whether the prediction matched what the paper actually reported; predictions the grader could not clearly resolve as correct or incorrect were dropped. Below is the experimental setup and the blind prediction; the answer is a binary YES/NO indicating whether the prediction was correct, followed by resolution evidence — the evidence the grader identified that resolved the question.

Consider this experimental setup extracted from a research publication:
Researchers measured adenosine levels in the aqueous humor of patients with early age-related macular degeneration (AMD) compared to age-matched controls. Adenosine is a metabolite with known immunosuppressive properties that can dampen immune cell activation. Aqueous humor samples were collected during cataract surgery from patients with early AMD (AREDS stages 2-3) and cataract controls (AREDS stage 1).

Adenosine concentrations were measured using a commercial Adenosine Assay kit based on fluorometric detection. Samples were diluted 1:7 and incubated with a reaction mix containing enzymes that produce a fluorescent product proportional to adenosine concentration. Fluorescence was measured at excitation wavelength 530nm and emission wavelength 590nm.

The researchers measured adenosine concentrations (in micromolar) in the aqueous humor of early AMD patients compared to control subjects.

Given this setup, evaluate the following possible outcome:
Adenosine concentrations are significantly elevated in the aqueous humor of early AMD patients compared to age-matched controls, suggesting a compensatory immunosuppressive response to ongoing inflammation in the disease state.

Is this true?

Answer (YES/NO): NO